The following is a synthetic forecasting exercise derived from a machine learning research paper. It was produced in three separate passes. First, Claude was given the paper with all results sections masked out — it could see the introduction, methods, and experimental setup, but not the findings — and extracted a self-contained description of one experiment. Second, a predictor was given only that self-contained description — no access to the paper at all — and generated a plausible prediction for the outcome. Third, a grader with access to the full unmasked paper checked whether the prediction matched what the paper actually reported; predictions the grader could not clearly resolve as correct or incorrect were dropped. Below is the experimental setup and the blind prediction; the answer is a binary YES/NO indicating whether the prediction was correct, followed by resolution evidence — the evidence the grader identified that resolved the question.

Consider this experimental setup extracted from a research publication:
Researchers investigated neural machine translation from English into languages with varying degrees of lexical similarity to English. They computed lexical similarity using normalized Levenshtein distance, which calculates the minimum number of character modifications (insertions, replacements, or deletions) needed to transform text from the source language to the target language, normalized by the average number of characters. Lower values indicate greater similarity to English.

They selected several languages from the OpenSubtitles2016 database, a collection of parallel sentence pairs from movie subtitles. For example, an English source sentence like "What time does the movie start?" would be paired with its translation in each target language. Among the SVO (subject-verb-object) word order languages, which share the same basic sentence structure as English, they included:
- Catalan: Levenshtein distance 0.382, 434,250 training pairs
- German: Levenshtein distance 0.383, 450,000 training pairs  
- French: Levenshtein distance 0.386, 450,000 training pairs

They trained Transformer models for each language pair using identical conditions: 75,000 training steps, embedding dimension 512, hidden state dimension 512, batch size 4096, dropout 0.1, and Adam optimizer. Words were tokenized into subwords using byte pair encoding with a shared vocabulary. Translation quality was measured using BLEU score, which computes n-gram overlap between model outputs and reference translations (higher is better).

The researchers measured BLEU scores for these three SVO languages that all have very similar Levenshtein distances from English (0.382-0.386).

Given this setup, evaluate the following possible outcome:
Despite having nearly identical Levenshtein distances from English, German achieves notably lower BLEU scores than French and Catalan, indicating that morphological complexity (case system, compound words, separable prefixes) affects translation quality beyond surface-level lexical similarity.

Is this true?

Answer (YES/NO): YES